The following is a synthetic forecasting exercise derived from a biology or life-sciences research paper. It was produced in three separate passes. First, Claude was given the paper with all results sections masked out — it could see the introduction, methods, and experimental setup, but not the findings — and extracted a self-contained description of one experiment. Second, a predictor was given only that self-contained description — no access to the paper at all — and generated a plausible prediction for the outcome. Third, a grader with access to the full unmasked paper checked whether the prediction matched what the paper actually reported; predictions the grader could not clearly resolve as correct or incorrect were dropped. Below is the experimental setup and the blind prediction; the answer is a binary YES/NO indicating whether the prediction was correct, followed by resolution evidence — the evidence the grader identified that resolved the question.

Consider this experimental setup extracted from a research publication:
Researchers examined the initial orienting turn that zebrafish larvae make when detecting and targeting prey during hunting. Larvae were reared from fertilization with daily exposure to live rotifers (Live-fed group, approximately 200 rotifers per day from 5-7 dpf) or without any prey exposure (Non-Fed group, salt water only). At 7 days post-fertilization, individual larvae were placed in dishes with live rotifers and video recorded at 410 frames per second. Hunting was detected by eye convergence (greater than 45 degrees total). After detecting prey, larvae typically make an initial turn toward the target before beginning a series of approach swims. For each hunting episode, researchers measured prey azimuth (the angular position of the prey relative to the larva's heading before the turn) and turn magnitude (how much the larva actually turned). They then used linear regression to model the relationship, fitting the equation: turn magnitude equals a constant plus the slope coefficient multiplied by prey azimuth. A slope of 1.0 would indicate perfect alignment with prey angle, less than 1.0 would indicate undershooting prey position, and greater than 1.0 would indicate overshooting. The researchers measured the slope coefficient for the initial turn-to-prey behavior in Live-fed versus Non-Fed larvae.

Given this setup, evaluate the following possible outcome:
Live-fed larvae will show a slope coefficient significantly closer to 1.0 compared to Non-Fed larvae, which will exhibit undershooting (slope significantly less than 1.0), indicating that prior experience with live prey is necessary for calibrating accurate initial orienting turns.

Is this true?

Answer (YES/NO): NO